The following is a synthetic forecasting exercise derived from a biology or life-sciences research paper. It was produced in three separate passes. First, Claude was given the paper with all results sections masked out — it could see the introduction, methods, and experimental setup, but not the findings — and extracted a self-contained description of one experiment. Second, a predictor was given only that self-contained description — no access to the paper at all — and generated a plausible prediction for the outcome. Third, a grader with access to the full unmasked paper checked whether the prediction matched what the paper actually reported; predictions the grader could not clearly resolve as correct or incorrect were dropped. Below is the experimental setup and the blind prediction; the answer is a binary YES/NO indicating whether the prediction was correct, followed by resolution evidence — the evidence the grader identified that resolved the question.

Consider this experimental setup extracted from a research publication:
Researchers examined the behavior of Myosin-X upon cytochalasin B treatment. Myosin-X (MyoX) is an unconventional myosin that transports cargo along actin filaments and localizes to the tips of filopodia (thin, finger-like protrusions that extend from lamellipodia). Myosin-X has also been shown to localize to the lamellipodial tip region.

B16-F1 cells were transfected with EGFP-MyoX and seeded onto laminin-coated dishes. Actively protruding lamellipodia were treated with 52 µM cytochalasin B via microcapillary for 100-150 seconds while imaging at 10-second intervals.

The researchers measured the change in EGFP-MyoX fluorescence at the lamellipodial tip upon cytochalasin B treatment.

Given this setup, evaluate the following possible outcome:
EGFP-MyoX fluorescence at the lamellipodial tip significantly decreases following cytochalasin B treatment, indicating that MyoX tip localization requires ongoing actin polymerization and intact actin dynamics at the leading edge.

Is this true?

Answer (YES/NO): NO